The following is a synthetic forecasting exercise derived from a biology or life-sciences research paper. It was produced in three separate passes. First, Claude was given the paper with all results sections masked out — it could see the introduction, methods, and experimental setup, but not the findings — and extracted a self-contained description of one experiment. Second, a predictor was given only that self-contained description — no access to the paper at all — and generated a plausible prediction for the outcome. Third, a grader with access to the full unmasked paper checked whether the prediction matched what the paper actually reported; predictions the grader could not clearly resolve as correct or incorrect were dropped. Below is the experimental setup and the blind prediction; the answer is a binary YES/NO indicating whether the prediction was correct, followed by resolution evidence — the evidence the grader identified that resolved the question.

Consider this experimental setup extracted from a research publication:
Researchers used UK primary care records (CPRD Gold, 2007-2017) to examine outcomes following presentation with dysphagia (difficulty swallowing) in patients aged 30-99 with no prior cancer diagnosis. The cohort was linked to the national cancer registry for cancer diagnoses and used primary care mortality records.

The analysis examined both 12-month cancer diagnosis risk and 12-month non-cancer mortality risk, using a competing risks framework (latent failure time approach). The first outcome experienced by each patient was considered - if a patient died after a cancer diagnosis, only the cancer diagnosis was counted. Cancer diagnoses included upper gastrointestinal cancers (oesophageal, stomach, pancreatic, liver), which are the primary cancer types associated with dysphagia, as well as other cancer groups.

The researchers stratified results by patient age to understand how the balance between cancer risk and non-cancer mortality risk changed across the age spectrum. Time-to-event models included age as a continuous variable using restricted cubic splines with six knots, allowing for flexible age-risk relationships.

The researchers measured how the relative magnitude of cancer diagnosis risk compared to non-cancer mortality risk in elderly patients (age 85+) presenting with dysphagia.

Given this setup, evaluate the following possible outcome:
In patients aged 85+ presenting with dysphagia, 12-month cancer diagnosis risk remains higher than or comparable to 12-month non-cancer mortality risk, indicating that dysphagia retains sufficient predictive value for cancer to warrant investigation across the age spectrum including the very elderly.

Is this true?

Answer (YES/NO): NO